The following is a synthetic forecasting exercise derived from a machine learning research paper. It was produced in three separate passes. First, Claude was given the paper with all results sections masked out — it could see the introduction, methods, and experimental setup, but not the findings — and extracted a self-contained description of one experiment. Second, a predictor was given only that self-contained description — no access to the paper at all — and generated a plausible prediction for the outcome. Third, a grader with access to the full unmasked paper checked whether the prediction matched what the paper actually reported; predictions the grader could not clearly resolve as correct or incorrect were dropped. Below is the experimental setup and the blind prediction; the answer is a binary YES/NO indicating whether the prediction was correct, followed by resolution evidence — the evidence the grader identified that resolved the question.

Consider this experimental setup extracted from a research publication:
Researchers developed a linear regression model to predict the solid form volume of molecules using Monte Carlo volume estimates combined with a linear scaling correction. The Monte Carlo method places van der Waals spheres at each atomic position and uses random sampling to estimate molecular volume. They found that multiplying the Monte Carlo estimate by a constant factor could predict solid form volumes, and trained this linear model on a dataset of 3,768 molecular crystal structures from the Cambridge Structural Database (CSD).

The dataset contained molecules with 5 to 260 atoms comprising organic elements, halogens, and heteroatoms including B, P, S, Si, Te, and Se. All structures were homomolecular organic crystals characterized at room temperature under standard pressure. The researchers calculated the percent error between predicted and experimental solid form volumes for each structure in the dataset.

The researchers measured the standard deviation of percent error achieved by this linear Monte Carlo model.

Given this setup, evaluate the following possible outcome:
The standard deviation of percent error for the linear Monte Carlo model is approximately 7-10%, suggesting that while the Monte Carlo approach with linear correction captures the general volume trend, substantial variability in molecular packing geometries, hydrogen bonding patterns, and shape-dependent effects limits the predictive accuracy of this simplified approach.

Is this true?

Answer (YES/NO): NO